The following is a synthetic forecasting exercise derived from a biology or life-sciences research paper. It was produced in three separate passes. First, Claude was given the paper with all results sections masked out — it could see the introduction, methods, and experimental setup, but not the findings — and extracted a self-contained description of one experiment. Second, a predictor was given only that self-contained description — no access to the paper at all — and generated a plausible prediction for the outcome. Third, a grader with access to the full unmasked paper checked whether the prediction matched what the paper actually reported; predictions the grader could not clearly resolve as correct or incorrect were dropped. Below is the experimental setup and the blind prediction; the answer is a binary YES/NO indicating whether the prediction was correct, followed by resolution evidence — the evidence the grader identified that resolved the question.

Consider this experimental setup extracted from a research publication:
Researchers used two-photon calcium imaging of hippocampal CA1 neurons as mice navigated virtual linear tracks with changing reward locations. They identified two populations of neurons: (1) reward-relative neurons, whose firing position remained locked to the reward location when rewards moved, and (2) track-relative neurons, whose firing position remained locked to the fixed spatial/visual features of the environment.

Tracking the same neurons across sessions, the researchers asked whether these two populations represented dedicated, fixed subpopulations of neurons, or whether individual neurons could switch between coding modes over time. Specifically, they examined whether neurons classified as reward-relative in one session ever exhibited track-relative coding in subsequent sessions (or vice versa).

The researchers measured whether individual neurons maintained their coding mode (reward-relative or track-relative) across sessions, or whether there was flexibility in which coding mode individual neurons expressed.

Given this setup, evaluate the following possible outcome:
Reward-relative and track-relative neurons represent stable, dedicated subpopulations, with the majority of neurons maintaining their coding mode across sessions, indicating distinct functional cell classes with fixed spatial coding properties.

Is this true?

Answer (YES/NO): NO